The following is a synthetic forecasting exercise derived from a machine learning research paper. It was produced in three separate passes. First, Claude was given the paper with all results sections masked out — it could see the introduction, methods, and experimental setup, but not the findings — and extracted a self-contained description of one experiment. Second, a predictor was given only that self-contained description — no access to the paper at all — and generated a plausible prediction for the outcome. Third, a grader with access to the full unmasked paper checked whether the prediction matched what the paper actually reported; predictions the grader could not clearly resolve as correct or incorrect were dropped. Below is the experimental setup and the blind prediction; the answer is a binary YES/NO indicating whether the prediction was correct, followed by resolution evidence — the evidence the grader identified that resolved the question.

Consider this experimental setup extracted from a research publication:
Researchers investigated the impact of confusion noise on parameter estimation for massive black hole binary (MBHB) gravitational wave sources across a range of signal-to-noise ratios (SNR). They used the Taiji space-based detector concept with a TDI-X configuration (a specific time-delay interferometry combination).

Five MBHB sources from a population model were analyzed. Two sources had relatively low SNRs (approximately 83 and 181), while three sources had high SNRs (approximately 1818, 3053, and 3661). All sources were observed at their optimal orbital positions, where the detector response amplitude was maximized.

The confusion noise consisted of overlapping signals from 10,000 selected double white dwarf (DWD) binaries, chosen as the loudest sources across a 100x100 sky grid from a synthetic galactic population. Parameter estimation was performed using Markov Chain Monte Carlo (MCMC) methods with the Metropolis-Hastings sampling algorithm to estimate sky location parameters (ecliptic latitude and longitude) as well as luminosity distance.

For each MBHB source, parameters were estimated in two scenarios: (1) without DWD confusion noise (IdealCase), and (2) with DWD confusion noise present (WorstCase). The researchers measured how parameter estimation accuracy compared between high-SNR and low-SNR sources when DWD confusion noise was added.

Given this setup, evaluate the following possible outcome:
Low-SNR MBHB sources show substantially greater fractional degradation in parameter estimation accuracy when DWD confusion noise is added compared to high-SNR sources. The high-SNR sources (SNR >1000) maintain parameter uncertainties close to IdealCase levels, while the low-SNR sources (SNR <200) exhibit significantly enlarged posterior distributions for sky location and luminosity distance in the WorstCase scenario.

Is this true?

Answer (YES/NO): YES